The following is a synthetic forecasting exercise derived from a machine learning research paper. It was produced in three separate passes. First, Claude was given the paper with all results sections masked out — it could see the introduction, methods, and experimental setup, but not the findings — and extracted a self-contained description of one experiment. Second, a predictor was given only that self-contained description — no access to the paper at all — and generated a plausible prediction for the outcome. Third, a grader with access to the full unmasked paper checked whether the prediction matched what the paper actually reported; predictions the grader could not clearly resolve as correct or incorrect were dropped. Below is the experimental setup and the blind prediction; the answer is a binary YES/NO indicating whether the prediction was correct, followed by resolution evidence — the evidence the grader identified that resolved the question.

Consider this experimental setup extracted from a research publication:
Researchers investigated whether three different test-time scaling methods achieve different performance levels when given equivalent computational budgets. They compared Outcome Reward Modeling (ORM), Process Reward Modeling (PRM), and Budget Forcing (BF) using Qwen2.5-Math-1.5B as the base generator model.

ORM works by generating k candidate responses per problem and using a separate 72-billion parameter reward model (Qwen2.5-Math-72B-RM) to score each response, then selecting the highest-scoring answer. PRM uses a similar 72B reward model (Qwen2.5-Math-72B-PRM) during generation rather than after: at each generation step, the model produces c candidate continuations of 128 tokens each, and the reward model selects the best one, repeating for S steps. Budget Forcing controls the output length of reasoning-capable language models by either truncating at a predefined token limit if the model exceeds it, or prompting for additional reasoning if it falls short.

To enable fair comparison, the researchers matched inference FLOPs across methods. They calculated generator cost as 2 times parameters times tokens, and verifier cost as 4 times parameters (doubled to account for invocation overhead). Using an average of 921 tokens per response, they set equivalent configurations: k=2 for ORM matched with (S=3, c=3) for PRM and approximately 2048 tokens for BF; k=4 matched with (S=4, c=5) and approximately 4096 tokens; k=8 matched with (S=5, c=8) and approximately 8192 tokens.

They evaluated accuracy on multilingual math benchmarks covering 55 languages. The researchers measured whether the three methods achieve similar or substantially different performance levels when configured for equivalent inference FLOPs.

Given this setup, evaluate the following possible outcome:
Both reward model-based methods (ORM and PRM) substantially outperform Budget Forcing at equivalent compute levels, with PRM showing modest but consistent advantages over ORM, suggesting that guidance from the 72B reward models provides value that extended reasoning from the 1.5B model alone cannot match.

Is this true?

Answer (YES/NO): NO